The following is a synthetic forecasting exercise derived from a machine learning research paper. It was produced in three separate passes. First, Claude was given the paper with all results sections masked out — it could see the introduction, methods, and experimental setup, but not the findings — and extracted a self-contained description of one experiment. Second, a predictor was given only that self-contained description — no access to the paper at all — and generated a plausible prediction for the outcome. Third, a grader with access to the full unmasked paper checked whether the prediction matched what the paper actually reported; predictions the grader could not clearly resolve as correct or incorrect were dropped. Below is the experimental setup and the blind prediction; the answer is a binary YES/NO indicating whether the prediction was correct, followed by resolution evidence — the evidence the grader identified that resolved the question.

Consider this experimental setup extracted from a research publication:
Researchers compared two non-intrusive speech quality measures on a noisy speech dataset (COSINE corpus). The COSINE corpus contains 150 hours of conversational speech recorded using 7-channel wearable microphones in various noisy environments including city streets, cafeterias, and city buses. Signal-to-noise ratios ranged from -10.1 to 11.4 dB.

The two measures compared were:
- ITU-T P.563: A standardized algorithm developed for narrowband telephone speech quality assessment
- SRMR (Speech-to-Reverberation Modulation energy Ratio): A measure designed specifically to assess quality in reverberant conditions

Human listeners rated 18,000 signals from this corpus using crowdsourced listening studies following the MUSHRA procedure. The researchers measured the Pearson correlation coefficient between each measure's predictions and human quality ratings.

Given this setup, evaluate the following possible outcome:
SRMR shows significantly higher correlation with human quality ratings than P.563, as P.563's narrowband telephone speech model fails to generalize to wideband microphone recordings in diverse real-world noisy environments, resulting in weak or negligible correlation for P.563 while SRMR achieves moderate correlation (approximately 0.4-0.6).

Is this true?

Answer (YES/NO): NO